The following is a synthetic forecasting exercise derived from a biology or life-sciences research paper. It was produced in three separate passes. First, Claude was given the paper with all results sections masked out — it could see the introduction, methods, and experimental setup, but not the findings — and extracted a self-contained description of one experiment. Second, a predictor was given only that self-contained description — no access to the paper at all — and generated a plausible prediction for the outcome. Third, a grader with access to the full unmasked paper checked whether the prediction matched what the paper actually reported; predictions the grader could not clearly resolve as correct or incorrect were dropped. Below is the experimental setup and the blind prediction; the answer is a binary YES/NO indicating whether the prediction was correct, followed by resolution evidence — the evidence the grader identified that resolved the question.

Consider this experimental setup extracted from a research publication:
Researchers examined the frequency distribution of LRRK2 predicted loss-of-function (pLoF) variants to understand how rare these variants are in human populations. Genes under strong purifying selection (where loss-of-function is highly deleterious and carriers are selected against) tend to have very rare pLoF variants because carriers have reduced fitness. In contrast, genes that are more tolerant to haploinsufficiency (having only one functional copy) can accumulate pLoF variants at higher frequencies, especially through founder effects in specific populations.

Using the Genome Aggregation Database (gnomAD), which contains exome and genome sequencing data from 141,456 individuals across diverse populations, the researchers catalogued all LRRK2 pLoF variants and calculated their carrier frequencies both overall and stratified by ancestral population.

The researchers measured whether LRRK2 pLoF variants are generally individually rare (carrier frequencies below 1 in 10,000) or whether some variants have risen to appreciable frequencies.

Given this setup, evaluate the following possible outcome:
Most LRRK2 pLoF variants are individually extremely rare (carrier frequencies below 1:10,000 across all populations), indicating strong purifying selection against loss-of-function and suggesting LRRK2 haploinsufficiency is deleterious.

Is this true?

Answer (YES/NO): NO